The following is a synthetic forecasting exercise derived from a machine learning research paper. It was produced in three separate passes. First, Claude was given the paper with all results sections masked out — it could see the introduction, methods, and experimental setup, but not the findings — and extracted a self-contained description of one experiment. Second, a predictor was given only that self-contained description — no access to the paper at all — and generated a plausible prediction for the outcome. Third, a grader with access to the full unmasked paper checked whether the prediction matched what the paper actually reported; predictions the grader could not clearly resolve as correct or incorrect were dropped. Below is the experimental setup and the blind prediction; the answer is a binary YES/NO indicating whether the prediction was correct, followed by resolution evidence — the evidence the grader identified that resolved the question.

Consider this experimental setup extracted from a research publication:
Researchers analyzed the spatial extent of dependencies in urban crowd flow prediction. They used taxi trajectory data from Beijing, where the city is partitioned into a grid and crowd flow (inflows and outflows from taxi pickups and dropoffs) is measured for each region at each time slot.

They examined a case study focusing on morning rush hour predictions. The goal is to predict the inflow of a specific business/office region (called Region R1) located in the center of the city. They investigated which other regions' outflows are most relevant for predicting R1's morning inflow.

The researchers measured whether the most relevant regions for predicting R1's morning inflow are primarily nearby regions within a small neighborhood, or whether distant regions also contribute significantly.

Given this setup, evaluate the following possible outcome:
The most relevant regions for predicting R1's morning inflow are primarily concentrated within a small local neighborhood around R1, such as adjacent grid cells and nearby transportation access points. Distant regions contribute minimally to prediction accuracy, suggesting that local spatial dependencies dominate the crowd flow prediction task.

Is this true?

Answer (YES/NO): NO